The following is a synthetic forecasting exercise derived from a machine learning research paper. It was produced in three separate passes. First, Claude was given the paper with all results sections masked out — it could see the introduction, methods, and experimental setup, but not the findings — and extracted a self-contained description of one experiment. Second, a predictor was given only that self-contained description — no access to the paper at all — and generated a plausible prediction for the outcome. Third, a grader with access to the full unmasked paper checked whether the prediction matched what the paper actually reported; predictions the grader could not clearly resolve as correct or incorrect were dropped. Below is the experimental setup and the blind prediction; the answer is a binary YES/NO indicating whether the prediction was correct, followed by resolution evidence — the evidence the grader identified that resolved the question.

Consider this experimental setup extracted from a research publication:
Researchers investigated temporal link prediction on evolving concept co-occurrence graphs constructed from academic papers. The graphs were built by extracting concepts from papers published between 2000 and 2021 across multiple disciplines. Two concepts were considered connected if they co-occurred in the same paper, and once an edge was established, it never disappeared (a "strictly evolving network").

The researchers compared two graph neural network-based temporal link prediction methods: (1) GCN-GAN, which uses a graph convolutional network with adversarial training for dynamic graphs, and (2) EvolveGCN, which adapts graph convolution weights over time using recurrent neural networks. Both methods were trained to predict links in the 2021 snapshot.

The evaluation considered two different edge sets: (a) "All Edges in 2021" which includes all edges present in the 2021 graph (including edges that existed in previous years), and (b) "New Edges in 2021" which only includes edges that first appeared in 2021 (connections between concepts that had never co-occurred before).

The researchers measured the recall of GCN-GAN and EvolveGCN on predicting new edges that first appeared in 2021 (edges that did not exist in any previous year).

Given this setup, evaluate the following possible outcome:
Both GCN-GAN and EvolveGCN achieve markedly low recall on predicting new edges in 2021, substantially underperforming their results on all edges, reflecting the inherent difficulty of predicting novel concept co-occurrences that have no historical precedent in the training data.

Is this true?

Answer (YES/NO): YES